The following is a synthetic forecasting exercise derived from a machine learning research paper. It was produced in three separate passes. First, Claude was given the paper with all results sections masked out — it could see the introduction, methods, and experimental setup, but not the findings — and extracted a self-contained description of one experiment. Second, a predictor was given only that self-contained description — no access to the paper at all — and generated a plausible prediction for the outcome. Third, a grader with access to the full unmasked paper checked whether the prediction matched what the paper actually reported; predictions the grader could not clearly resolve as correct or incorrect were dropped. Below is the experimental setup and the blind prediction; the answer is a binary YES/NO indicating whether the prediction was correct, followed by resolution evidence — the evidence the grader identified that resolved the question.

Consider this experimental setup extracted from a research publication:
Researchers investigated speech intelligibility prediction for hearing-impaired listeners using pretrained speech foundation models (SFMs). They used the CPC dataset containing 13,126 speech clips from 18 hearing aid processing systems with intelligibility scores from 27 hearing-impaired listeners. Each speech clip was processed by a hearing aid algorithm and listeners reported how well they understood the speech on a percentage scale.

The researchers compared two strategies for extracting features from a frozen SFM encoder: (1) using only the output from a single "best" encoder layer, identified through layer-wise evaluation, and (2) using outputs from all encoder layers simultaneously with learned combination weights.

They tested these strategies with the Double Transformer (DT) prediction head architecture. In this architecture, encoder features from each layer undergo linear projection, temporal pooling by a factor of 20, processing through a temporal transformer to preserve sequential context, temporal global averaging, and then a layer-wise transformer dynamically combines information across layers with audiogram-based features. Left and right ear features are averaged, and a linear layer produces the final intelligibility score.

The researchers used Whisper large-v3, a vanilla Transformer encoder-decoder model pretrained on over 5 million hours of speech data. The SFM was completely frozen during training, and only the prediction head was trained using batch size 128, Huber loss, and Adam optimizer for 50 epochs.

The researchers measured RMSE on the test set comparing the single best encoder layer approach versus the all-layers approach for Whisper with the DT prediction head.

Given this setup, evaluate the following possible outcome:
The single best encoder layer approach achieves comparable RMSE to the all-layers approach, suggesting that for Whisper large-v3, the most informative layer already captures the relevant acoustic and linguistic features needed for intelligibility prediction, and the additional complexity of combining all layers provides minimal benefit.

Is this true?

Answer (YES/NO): NO